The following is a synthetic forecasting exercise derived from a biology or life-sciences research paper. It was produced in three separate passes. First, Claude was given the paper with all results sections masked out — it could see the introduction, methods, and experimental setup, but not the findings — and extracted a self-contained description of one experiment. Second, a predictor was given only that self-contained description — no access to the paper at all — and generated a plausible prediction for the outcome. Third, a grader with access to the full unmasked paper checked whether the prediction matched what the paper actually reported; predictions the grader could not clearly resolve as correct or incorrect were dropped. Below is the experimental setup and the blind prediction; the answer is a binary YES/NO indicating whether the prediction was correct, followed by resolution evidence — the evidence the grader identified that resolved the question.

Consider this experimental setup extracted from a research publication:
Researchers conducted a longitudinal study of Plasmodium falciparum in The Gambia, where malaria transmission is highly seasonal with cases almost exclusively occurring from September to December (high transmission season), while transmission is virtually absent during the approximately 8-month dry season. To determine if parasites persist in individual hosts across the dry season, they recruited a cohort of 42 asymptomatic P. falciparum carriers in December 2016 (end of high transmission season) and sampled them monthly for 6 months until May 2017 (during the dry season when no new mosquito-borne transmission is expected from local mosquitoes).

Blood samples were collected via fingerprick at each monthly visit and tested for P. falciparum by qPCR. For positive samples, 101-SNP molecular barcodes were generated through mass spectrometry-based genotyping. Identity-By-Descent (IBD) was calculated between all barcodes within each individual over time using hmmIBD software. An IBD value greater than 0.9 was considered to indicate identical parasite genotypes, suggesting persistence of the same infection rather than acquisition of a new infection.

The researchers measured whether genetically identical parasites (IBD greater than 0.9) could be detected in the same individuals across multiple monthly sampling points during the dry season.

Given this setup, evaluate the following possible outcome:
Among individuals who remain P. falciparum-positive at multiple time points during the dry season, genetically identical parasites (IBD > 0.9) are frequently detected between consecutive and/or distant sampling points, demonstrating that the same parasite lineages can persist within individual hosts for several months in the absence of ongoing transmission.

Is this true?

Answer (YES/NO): YES